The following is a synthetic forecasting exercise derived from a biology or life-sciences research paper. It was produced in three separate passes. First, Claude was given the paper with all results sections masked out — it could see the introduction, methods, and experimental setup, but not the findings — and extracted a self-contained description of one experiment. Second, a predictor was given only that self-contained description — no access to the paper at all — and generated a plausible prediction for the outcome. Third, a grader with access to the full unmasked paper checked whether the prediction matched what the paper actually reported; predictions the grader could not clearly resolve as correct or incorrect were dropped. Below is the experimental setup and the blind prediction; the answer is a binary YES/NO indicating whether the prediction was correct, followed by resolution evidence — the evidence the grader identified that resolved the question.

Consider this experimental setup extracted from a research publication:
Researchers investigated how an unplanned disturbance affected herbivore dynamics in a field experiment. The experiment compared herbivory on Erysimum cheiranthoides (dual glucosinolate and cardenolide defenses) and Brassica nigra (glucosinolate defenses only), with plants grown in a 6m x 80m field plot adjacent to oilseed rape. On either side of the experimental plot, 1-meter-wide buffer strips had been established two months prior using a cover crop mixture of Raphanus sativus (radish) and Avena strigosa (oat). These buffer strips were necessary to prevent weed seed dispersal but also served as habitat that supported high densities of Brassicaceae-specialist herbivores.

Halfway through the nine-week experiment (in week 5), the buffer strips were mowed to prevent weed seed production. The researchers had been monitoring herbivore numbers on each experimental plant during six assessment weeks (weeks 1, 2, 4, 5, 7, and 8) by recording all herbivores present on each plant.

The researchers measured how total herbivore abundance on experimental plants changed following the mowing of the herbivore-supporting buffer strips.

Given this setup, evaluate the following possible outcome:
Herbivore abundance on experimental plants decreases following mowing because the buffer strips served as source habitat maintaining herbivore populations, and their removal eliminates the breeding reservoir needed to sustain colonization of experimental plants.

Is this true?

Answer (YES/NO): YES